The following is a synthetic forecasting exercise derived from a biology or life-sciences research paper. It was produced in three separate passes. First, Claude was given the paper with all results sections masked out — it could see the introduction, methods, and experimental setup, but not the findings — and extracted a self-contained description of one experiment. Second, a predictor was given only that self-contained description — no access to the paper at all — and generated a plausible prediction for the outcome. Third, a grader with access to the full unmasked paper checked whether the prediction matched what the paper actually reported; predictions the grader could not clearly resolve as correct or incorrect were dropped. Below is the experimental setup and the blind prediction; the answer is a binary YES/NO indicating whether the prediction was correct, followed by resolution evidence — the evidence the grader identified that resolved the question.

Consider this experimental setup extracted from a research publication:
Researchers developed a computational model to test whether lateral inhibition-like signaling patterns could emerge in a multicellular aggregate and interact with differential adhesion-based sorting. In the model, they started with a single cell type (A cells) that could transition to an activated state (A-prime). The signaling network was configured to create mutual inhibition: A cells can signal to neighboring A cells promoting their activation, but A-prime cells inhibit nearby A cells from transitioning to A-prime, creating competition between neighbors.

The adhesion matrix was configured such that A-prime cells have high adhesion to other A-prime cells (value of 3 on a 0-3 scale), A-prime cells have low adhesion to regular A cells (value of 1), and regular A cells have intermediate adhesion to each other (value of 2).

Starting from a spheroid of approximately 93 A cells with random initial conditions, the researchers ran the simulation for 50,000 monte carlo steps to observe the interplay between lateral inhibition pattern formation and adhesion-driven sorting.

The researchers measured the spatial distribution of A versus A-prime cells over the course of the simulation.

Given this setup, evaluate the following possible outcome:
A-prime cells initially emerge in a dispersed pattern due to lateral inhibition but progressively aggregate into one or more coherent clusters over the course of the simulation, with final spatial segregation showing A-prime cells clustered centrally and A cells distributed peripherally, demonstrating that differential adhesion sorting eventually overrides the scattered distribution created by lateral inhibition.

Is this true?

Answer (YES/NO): YES